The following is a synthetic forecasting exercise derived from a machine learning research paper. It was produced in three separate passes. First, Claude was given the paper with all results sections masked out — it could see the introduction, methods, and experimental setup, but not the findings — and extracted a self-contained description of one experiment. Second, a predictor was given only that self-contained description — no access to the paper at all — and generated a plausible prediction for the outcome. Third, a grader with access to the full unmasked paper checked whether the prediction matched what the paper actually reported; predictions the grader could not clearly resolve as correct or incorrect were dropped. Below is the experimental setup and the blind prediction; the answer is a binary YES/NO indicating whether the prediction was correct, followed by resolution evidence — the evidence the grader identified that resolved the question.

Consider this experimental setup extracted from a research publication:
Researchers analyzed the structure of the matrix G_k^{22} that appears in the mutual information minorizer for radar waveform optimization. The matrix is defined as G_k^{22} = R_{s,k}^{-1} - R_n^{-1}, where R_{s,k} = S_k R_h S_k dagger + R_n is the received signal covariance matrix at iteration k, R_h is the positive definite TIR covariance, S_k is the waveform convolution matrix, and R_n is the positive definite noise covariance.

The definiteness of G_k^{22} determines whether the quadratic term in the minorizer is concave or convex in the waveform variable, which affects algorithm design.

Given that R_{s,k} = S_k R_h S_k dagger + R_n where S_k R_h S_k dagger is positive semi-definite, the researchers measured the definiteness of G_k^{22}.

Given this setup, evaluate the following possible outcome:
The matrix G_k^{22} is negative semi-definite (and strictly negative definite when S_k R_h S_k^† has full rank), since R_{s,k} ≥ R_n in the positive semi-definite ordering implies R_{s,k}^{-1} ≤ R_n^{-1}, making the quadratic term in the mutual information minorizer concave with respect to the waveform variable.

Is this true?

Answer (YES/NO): YES